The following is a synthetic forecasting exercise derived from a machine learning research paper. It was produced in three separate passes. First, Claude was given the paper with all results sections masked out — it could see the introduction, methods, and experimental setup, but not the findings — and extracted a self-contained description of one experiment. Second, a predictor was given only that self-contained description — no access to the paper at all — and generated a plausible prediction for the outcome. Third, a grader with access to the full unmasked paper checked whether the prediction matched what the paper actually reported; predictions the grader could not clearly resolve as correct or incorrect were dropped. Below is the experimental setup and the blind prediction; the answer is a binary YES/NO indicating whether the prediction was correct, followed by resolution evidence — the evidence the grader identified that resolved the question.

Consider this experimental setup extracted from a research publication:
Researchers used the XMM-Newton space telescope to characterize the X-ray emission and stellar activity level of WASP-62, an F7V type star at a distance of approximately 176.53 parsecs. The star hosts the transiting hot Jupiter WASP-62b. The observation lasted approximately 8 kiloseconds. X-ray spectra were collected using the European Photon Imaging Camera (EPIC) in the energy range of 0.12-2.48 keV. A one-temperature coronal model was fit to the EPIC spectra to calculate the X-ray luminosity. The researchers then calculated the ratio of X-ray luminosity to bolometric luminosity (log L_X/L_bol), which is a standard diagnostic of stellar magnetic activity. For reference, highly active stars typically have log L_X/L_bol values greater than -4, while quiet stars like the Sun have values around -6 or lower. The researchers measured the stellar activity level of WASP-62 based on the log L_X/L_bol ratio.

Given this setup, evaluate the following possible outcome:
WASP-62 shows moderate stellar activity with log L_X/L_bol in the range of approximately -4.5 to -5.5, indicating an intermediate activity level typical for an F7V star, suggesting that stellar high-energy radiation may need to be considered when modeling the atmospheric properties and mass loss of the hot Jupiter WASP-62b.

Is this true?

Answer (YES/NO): YES